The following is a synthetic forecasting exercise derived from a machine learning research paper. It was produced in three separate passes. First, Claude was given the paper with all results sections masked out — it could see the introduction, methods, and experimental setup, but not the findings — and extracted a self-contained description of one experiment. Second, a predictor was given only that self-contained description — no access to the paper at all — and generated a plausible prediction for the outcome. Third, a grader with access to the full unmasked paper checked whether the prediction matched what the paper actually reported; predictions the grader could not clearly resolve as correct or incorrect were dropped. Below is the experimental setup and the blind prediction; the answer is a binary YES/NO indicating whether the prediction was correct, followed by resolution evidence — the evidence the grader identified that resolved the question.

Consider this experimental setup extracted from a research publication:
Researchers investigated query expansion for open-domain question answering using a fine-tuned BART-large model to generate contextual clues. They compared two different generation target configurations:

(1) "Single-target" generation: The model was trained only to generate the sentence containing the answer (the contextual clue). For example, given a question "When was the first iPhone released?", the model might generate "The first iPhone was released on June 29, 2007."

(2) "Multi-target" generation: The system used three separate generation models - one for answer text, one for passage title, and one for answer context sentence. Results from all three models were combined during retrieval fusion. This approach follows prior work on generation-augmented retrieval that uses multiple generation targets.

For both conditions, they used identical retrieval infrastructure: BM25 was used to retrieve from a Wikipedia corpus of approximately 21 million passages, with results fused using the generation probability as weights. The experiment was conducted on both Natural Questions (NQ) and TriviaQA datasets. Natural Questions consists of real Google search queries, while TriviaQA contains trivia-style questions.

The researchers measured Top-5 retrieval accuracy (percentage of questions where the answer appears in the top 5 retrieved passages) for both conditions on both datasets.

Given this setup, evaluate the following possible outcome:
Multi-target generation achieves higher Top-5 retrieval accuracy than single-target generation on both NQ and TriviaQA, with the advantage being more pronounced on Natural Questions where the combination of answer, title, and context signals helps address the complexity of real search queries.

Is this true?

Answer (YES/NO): YES